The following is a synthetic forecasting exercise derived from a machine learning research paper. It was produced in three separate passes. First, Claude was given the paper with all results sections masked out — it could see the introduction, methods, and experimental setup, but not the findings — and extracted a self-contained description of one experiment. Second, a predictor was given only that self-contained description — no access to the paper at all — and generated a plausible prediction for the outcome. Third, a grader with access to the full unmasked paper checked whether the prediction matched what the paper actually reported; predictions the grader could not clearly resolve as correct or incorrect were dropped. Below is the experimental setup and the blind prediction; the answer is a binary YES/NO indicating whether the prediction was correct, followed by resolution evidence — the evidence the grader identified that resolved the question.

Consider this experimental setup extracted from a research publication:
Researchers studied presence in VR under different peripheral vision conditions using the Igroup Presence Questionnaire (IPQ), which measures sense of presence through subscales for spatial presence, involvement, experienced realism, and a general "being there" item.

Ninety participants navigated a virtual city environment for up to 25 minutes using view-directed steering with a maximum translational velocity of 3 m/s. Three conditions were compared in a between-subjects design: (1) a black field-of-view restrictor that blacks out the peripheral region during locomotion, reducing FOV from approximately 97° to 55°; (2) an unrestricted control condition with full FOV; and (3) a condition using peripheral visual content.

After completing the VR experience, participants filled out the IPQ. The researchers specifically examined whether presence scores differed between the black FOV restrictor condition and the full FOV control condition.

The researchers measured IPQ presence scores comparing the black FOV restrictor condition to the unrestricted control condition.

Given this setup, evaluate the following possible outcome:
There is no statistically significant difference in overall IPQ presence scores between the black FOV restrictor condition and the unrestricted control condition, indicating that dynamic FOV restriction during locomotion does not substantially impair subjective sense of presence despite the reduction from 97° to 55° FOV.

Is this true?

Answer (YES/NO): YES